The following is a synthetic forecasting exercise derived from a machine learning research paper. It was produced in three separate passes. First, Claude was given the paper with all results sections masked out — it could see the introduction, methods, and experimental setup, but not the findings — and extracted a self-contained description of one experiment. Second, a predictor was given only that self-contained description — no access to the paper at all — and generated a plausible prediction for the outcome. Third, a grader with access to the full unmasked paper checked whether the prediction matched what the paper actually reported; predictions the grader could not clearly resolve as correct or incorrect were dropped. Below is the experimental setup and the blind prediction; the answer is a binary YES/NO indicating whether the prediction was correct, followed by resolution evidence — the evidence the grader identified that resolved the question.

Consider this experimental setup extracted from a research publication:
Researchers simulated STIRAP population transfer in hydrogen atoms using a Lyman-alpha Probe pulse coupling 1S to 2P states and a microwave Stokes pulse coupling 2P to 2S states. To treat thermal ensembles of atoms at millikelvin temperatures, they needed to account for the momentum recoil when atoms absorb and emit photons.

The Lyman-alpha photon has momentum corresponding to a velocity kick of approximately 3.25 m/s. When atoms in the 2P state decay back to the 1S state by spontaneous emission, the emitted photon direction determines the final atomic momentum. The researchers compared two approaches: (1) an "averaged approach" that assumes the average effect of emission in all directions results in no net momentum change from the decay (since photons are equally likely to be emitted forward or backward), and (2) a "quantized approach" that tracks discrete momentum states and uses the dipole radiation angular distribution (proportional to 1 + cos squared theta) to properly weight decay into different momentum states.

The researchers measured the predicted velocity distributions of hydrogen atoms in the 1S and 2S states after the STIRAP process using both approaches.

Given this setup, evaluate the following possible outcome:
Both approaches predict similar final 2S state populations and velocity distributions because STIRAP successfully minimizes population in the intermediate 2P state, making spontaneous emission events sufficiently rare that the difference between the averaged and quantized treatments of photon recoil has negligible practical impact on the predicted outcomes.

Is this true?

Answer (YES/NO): YES